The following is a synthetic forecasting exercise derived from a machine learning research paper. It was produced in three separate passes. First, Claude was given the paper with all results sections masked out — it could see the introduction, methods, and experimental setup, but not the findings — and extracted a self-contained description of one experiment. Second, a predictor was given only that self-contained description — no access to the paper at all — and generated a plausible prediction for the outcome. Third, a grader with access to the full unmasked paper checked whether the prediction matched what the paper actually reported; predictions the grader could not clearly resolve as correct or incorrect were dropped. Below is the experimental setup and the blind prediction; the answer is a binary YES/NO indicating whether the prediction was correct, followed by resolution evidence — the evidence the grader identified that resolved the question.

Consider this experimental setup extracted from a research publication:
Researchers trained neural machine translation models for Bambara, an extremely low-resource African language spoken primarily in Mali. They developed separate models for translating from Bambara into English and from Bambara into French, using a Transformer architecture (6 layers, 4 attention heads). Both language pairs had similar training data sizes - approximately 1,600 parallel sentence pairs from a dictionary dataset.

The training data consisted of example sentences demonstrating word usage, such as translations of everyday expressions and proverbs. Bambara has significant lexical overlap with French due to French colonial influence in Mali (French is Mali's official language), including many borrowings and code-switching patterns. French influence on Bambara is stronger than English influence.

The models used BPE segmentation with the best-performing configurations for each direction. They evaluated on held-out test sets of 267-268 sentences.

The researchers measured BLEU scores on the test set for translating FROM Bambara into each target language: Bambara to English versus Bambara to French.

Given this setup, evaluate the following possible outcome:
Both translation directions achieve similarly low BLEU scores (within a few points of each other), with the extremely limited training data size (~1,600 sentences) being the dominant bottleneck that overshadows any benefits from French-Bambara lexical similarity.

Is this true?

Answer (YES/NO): NO